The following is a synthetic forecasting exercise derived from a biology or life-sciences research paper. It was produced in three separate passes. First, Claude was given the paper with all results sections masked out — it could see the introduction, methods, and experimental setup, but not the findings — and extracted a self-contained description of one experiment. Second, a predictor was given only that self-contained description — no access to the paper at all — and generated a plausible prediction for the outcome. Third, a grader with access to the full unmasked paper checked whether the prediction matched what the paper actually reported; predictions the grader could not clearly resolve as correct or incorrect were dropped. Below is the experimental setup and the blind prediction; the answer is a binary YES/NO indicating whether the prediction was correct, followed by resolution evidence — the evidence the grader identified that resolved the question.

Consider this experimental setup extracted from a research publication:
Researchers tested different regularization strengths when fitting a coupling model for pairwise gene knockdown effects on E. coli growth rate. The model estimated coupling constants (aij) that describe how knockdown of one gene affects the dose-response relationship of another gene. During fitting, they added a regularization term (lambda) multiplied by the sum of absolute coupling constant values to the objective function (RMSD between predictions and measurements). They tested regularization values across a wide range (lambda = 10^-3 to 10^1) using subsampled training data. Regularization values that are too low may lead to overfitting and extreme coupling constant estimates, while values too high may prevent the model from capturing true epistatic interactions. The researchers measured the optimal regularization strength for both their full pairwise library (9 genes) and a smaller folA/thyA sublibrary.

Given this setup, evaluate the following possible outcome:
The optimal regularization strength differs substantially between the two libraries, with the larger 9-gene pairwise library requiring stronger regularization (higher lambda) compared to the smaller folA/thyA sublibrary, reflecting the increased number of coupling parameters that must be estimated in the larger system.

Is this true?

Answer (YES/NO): NO